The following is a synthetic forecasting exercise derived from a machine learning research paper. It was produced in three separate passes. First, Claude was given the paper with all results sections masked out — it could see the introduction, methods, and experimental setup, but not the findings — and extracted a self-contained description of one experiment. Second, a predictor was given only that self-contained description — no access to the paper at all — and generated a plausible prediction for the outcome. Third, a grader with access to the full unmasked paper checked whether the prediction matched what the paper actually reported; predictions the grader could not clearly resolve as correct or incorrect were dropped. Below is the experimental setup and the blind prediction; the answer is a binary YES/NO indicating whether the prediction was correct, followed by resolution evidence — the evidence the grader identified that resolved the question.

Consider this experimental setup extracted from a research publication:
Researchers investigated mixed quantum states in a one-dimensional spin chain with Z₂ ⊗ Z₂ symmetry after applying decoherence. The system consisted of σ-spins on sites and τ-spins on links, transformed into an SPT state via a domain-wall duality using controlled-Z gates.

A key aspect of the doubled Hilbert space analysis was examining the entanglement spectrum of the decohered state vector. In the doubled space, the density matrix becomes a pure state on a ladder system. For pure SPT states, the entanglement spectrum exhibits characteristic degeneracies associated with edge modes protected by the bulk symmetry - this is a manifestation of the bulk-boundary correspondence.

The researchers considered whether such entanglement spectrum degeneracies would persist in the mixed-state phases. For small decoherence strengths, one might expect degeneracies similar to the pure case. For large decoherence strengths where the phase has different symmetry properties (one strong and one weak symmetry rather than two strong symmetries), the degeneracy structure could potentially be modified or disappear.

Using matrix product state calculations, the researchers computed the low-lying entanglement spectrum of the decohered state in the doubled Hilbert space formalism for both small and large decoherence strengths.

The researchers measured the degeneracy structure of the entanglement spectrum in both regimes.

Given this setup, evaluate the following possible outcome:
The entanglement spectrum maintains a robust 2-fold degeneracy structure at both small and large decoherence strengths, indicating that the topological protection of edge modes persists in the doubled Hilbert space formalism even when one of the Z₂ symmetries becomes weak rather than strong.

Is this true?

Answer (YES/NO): NO